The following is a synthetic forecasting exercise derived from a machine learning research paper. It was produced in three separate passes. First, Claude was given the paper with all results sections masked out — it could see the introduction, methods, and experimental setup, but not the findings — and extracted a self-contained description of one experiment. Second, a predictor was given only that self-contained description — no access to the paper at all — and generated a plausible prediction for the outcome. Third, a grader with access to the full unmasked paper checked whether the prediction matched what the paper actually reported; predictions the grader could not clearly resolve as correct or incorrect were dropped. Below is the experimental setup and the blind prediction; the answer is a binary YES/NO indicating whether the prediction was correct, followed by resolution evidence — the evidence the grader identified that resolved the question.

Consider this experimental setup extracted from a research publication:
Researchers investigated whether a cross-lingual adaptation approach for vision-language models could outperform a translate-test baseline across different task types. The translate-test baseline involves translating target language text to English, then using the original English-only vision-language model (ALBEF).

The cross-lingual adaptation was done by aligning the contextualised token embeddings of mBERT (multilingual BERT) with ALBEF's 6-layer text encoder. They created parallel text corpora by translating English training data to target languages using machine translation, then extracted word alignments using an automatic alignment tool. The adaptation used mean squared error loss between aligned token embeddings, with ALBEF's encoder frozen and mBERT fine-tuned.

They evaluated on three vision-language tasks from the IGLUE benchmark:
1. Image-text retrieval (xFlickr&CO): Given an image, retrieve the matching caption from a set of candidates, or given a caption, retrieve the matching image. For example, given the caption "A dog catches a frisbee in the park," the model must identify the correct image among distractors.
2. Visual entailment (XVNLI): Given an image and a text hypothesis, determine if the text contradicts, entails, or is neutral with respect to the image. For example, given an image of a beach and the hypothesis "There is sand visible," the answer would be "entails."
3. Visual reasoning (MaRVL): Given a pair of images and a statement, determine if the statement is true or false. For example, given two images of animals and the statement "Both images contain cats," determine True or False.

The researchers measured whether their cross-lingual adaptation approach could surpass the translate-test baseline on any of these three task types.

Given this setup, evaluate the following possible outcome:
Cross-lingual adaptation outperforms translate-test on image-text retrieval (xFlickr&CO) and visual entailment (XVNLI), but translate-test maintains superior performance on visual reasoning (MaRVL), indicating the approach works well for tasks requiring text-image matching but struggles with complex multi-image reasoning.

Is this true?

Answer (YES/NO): NO